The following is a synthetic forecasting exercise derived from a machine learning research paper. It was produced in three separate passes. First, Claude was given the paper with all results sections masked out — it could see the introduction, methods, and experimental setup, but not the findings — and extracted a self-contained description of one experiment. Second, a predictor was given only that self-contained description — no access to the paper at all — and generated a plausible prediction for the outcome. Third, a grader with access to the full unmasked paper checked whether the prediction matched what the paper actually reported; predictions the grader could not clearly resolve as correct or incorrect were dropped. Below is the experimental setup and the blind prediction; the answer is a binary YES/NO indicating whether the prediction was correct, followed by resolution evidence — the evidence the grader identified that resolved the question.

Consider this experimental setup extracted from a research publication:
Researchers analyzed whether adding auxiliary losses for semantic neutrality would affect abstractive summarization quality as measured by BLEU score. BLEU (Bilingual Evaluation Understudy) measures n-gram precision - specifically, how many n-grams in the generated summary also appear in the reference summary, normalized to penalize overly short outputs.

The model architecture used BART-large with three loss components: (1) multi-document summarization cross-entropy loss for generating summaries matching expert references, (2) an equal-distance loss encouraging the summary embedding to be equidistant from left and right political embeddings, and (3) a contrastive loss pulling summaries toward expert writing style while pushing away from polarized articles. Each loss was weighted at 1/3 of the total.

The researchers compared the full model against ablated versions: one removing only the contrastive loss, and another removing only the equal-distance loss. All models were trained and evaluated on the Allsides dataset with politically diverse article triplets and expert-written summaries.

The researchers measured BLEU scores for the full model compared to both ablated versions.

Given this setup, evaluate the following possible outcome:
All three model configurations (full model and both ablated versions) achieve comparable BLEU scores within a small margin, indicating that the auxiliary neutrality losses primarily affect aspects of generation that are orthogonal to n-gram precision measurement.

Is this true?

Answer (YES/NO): YES